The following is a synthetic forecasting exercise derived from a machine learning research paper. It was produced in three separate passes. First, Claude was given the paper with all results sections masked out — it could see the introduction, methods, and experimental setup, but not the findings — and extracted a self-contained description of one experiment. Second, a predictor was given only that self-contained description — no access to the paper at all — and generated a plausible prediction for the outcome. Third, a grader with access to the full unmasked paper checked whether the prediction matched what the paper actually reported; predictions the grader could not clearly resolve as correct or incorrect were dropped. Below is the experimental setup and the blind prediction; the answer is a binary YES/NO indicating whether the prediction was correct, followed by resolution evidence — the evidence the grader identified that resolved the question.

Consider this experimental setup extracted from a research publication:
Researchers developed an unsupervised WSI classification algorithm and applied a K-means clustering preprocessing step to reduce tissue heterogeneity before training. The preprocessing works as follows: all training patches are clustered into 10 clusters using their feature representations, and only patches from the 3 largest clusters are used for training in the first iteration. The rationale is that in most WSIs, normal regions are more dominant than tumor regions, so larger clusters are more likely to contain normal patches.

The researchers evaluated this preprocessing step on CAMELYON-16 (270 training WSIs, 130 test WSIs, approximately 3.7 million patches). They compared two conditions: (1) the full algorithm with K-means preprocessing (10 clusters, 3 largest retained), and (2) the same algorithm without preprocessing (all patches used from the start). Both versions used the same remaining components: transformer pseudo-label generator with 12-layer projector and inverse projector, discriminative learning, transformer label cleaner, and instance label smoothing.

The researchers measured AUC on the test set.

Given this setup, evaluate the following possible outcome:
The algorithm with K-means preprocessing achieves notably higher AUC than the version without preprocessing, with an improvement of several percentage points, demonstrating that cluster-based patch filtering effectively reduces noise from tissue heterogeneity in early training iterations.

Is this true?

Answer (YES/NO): NO